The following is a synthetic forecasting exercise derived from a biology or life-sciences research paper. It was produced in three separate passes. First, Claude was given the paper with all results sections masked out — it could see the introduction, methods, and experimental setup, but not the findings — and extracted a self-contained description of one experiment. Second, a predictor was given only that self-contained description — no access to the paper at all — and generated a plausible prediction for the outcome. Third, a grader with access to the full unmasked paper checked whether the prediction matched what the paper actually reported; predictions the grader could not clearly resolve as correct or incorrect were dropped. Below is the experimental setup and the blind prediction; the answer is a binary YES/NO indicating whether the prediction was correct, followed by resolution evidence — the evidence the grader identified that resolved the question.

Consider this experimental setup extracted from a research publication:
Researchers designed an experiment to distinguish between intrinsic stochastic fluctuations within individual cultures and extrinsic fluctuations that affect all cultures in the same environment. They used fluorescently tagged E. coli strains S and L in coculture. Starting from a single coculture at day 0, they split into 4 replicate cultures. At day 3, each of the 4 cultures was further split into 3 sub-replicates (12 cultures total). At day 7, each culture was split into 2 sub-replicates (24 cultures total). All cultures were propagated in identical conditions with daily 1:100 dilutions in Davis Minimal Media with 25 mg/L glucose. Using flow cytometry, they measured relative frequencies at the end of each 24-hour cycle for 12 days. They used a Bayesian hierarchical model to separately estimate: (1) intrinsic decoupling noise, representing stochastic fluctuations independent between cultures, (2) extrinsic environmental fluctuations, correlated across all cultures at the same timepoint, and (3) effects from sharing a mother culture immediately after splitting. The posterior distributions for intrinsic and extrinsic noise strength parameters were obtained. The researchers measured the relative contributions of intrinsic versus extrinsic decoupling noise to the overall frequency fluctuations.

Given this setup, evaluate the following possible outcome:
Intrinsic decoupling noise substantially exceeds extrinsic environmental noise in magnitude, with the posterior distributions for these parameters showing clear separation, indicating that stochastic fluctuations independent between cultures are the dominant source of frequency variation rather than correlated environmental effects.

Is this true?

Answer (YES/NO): NO